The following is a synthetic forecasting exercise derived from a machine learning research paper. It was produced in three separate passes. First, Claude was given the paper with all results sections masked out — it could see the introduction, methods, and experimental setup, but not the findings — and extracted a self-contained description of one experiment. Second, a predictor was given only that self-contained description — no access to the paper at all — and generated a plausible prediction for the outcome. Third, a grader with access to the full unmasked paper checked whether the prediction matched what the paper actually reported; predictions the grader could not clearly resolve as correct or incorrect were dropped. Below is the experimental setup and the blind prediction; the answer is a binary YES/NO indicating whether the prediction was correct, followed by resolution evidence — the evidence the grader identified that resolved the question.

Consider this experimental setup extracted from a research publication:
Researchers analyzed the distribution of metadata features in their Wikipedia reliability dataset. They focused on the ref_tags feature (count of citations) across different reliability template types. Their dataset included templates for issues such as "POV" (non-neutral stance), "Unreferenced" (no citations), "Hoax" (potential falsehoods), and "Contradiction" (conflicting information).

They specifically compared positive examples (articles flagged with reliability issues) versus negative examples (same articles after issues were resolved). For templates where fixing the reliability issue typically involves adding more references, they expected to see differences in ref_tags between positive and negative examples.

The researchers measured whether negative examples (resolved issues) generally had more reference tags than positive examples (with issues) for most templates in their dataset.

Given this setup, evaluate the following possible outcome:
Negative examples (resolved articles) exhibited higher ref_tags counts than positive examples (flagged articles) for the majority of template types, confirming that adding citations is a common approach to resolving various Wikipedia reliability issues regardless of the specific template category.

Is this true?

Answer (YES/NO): NO